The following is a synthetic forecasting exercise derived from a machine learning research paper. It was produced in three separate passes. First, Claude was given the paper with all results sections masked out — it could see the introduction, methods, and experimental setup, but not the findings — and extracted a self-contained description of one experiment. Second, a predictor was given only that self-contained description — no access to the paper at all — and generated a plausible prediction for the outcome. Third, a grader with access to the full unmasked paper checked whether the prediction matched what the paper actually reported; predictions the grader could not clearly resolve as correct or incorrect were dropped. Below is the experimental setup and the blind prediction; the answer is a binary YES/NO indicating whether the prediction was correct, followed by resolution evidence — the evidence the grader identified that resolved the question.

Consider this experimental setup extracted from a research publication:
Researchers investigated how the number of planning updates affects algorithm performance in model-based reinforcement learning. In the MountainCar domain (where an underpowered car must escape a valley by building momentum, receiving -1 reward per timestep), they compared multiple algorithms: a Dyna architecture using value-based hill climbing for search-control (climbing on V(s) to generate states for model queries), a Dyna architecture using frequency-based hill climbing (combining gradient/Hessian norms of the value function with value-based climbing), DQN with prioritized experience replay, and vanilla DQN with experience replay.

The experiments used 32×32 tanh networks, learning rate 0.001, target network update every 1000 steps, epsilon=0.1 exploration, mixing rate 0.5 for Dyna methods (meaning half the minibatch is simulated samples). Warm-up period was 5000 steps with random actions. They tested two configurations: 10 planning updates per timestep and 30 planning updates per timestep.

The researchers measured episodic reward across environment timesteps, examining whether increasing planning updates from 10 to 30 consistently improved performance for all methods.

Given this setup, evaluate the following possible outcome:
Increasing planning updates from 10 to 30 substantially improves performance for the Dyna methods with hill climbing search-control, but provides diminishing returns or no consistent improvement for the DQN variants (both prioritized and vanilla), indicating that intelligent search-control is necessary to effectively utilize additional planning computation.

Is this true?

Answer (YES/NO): NO